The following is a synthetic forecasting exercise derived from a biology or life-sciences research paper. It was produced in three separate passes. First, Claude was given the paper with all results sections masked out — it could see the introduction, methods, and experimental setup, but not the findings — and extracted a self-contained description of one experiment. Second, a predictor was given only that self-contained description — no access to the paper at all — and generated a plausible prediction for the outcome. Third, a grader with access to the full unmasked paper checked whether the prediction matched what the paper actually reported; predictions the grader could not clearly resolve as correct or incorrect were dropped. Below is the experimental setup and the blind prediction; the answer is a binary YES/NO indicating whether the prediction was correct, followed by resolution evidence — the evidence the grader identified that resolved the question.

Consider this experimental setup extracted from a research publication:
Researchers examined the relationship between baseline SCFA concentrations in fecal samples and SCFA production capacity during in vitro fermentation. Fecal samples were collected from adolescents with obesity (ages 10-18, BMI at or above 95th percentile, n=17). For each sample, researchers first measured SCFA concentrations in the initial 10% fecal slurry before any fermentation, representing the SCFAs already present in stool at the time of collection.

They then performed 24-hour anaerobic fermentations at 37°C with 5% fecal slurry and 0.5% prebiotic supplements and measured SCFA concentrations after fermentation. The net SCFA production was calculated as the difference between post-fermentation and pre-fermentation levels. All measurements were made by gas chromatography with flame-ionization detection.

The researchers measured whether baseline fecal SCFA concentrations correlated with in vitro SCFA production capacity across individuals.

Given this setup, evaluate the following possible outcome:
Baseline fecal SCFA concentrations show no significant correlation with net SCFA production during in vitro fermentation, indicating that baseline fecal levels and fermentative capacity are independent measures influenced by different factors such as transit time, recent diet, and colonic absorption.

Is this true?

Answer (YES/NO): NO